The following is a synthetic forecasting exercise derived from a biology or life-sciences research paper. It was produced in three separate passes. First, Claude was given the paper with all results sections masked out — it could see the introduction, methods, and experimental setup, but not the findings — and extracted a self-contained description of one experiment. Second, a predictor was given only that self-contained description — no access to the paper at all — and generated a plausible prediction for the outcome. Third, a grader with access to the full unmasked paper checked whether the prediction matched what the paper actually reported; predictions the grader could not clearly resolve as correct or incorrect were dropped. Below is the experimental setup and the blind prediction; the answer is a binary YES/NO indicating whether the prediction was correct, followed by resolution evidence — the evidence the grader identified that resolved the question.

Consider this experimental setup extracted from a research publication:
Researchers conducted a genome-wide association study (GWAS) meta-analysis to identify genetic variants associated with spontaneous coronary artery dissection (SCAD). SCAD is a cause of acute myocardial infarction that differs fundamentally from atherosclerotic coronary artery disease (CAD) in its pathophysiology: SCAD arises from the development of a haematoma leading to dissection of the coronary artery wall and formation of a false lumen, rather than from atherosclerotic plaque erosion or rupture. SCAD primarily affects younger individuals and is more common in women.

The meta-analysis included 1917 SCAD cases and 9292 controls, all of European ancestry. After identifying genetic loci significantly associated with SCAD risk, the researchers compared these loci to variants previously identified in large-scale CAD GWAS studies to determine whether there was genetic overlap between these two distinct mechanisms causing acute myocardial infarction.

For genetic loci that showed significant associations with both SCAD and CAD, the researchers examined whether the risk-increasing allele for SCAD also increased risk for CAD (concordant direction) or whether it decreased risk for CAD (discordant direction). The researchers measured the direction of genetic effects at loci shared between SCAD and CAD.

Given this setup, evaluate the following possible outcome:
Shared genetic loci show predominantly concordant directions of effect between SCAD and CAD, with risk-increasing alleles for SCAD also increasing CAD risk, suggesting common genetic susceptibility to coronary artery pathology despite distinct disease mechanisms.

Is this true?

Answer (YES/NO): NO